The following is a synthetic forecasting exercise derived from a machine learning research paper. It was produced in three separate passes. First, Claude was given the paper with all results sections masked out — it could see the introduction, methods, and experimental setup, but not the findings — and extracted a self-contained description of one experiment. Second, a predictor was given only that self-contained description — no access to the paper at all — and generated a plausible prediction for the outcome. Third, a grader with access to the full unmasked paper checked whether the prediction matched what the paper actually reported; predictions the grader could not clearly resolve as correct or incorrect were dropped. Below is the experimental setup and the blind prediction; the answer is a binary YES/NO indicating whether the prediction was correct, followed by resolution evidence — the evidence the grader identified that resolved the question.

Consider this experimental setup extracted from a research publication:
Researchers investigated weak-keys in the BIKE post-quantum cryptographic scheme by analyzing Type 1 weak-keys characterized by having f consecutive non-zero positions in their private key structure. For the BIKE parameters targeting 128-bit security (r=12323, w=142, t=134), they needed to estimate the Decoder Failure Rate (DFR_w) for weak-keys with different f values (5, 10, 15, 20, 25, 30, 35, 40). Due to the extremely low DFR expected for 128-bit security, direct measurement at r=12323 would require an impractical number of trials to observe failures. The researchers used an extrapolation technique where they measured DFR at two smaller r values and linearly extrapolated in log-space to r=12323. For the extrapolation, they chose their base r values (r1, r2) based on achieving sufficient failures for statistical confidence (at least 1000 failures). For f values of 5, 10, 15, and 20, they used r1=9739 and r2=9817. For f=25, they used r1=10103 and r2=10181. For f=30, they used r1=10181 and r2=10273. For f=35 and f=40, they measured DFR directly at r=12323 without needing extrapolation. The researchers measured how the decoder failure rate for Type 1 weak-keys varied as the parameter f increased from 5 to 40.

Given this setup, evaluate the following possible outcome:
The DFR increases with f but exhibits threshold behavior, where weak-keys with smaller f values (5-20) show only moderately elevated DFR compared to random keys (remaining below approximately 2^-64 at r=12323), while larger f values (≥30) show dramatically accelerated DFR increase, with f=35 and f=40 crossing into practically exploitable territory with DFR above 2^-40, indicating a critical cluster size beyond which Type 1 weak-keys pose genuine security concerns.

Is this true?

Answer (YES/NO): YES